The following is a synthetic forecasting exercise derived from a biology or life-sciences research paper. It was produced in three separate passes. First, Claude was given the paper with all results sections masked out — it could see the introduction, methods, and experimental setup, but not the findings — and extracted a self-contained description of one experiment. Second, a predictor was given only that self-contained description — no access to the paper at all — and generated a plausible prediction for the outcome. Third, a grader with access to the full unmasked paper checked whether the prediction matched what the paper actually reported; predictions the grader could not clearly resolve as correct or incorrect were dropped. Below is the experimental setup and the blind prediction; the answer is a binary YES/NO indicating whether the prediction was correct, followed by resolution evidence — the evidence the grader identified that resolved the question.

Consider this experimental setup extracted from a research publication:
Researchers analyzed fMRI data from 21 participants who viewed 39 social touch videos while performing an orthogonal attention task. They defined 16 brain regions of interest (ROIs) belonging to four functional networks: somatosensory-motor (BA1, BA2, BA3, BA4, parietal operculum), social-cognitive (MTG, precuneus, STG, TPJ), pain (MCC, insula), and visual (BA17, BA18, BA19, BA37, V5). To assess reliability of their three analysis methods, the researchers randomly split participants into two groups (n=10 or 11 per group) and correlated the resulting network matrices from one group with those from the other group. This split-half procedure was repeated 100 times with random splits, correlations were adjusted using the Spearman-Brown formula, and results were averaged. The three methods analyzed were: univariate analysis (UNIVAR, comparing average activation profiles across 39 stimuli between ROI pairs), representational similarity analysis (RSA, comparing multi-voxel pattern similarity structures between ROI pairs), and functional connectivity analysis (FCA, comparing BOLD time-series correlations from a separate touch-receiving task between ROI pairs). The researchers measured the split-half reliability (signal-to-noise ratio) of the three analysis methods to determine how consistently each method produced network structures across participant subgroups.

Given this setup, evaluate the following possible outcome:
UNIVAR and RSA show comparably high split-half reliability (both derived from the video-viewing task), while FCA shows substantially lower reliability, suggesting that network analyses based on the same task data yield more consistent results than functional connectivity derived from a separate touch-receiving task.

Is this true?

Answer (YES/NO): NO